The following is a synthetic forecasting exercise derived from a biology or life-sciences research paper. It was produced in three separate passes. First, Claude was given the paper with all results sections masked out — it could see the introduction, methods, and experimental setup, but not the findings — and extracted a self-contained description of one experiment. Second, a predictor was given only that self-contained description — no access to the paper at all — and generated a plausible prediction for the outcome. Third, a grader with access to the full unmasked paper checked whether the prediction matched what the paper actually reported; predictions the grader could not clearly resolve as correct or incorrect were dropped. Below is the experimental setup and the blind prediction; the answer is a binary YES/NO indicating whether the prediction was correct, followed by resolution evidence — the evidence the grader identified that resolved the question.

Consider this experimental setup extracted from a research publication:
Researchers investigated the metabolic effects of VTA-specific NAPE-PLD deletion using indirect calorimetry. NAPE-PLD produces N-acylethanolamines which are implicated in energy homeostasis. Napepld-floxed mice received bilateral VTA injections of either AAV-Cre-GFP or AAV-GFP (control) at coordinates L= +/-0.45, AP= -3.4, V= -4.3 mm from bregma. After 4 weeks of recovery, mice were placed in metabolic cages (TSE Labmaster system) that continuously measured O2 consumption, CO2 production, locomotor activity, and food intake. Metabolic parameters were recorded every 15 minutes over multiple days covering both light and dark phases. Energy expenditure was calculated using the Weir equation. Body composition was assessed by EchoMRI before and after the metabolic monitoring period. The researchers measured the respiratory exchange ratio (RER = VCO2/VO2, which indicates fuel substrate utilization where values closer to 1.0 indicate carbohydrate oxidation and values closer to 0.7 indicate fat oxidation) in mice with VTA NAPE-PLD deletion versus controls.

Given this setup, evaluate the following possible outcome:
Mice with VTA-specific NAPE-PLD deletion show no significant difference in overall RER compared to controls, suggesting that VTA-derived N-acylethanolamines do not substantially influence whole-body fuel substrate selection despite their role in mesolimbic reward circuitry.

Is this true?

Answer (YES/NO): NO